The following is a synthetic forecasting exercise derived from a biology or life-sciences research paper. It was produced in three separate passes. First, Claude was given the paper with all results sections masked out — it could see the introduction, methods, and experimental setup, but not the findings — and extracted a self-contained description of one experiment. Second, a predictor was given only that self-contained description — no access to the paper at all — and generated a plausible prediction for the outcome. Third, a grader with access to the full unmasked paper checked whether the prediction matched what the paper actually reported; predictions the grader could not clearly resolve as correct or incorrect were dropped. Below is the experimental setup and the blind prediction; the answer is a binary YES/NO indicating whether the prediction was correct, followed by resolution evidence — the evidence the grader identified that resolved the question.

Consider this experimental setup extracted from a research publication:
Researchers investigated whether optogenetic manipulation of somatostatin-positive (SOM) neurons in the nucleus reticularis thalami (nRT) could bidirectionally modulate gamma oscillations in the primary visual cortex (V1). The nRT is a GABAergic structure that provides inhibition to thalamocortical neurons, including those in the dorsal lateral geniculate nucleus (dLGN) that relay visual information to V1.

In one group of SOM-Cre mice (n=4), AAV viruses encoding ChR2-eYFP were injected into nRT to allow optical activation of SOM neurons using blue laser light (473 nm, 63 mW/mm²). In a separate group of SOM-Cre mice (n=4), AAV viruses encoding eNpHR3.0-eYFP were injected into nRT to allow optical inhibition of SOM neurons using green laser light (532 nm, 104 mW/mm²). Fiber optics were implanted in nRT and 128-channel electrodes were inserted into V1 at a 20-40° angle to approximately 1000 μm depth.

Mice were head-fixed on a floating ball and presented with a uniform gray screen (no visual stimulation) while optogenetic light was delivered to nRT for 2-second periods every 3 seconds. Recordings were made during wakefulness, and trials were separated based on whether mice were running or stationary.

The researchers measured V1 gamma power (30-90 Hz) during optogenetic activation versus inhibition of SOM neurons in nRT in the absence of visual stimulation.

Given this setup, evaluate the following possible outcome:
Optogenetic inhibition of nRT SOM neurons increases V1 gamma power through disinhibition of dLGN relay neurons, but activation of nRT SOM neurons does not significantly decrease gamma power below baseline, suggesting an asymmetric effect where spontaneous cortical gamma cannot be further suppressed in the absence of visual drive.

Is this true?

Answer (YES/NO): NO